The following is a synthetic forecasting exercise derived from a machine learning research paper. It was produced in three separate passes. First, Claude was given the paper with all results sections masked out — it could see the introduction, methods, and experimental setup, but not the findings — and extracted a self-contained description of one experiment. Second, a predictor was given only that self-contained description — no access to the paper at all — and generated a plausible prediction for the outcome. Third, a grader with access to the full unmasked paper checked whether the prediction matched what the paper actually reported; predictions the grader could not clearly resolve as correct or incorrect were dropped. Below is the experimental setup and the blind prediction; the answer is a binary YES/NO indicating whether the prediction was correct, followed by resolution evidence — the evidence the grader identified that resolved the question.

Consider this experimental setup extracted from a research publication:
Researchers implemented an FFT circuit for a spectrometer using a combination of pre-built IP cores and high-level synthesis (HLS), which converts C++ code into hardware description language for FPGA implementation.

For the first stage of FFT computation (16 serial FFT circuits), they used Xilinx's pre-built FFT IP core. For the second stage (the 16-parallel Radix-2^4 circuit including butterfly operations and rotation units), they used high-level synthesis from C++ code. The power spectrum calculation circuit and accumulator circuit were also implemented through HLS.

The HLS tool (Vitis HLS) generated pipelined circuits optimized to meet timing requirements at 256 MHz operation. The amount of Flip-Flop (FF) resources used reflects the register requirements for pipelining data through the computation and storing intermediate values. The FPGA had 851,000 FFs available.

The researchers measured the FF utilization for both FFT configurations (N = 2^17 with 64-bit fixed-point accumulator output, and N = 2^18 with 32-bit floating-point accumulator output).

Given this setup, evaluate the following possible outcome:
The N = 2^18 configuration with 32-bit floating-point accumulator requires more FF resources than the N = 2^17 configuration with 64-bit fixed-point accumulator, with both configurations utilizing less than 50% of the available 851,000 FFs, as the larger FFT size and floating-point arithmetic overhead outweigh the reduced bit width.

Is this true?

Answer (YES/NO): YES